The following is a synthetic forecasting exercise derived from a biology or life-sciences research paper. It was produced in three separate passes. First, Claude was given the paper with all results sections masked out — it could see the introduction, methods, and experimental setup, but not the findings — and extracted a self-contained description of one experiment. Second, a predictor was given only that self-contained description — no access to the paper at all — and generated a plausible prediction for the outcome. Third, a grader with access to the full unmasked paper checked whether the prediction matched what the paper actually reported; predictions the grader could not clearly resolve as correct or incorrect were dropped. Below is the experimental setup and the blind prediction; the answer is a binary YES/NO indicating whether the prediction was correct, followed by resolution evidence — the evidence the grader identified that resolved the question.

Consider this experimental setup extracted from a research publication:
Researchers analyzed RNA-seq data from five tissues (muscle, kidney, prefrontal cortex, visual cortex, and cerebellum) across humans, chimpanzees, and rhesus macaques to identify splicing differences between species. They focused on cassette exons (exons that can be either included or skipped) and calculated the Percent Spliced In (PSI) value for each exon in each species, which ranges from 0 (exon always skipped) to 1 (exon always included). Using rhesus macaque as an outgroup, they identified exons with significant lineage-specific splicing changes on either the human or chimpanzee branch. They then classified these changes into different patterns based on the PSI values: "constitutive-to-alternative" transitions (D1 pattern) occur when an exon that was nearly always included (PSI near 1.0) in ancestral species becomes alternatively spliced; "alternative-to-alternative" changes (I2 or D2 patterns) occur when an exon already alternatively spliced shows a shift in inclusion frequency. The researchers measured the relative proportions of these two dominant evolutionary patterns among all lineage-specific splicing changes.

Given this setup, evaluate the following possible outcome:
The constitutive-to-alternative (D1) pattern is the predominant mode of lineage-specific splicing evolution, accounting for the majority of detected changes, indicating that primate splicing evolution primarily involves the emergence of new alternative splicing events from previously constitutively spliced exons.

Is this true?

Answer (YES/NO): YES